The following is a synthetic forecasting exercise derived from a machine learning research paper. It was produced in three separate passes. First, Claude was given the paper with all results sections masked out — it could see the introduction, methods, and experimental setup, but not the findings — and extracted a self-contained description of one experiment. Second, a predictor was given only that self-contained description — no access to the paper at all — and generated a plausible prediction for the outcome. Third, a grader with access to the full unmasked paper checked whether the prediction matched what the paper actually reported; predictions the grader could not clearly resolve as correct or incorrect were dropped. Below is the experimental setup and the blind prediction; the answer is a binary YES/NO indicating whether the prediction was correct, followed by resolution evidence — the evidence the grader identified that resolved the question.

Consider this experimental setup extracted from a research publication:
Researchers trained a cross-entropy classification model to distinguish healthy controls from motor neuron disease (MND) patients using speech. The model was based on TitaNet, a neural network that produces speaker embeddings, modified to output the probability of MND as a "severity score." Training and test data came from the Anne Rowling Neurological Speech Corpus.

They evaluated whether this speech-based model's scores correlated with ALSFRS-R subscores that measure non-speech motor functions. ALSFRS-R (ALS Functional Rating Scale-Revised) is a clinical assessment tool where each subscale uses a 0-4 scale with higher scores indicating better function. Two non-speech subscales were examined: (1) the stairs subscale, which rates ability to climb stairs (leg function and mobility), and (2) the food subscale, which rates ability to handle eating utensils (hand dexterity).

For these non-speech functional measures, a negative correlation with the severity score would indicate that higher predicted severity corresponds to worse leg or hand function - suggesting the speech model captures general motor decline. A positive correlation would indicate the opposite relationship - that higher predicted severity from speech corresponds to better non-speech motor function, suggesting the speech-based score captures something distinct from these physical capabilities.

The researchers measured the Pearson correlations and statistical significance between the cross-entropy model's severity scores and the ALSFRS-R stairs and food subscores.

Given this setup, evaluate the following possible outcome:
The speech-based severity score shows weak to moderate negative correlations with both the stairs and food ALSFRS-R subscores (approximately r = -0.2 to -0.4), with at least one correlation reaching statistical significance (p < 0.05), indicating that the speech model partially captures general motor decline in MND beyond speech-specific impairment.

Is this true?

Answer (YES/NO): NO